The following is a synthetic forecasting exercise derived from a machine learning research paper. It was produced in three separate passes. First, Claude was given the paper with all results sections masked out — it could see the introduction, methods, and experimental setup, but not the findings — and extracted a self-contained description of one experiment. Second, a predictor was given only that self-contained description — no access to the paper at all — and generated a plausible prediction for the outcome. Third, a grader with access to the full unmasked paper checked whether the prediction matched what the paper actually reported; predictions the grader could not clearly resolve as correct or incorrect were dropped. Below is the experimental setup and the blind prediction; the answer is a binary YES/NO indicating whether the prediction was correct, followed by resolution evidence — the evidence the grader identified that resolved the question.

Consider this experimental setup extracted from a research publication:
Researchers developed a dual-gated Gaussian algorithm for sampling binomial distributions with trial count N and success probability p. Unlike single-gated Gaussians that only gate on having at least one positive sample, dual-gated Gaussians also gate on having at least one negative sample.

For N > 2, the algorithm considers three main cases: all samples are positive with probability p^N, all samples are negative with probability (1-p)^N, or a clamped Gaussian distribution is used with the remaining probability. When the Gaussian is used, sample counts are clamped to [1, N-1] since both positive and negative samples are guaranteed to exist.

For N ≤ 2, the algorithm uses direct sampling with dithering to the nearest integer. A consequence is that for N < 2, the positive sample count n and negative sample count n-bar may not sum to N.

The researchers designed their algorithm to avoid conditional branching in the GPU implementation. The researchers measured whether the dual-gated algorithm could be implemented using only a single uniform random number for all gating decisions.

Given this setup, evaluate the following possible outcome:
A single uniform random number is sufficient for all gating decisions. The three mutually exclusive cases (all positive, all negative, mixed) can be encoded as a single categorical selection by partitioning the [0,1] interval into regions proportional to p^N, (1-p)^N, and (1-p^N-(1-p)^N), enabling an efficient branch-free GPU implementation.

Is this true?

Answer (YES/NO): YES